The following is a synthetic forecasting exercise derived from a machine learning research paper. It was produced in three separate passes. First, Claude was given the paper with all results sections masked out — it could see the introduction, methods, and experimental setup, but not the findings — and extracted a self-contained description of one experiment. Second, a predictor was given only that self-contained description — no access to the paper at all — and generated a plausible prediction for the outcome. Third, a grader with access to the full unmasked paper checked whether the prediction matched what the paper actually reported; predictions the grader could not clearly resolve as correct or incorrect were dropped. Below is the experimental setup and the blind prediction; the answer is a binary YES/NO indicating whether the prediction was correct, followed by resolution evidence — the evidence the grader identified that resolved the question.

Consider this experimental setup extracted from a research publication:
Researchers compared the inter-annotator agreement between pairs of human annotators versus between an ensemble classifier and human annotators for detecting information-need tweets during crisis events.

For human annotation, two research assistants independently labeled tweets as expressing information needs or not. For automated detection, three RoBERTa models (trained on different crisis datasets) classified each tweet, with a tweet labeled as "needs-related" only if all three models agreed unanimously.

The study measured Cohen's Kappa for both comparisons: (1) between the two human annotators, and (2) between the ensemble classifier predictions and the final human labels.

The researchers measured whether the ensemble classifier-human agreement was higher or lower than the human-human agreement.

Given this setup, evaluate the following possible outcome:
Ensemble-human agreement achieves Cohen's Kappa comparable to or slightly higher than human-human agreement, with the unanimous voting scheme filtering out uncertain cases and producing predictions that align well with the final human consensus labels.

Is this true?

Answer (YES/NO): NO